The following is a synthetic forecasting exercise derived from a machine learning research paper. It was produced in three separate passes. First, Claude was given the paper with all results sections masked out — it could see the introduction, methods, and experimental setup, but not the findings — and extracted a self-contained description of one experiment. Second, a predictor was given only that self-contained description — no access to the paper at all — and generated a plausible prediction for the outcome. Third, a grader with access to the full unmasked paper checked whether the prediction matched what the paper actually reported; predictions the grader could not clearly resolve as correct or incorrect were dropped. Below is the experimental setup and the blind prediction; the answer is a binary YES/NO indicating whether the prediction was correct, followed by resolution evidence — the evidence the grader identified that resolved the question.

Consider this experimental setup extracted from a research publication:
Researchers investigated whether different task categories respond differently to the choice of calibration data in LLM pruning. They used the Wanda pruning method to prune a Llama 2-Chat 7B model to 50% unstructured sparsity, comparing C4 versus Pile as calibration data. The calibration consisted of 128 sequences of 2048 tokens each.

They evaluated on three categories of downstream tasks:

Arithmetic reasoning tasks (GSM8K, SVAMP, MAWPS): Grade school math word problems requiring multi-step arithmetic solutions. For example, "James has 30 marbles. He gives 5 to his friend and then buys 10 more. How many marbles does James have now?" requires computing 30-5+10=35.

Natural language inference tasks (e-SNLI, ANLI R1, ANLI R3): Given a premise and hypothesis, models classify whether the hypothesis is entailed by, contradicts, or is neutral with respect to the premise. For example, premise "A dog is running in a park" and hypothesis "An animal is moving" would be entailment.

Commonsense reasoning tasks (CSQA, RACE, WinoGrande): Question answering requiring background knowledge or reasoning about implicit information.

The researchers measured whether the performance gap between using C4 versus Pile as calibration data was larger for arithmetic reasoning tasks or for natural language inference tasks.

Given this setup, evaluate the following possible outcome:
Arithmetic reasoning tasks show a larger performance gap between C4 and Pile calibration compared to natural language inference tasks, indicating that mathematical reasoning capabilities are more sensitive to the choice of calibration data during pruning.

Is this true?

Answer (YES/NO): NO